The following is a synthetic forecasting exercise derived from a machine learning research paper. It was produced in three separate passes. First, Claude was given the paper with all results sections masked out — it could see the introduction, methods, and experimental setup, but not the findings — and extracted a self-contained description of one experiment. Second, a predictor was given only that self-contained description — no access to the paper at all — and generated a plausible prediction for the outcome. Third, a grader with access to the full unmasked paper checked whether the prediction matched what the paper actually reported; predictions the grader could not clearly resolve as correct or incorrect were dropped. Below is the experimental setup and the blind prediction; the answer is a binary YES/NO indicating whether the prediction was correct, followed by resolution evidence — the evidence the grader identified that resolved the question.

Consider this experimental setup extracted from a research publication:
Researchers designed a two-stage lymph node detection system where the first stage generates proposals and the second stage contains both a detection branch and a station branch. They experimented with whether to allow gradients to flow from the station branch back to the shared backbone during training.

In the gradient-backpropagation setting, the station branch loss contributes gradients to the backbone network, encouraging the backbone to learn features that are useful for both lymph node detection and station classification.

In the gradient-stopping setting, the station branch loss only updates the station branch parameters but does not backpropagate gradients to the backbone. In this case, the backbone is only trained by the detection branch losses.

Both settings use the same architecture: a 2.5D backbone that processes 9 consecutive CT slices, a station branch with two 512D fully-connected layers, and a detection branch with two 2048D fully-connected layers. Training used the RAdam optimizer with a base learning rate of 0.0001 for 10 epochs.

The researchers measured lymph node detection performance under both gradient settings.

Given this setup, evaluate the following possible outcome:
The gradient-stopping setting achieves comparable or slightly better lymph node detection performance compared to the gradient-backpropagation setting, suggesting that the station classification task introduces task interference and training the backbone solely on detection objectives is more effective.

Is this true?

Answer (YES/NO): YES